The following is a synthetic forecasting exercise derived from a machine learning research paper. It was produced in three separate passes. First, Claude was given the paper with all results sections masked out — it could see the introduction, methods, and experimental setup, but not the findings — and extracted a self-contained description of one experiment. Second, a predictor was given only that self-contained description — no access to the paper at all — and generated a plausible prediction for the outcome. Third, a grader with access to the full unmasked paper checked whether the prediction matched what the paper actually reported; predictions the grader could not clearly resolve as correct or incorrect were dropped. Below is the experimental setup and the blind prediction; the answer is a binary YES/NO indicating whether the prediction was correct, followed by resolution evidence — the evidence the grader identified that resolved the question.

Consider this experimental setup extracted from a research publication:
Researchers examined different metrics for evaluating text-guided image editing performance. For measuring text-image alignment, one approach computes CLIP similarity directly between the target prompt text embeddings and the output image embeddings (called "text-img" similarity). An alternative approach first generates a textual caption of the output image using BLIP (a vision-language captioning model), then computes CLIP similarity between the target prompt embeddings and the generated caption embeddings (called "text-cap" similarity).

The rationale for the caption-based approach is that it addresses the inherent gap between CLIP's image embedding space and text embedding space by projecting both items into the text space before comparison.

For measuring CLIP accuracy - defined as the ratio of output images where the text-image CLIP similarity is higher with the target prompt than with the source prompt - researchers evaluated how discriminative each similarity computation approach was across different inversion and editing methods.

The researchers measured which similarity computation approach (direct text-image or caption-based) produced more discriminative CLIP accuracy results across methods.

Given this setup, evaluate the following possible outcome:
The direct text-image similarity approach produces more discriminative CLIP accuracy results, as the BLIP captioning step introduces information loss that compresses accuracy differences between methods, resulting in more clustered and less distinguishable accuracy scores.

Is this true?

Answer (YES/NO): NO